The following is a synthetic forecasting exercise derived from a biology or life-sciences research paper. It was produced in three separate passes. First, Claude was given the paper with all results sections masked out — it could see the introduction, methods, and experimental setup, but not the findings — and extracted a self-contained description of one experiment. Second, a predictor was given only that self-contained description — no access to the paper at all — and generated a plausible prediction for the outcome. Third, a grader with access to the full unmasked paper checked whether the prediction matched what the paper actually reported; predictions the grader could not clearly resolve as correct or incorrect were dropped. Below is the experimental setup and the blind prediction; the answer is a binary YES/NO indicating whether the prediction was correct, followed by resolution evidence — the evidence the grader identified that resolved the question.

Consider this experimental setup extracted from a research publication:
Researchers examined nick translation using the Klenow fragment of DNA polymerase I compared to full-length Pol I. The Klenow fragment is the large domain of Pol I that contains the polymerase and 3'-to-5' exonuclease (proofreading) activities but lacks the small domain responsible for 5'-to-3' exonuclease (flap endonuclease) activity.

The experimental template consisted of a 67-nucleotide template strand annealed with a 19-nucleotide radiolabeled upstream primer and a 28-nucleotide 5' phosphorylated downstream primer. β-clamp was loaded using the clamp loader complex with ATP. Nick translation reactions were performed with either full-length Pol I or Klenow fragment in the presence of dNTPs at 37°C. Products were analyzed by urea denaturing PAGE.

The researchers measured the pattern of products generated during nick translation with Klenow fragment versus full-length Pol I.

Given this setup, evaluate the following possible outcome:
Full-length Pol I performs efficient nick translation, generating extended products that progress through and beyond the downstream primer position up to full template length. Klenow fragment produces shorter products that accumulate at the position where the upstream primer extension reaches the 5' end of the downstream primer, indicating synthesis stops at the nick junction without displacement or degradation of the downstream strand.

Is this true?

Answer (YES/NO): NO